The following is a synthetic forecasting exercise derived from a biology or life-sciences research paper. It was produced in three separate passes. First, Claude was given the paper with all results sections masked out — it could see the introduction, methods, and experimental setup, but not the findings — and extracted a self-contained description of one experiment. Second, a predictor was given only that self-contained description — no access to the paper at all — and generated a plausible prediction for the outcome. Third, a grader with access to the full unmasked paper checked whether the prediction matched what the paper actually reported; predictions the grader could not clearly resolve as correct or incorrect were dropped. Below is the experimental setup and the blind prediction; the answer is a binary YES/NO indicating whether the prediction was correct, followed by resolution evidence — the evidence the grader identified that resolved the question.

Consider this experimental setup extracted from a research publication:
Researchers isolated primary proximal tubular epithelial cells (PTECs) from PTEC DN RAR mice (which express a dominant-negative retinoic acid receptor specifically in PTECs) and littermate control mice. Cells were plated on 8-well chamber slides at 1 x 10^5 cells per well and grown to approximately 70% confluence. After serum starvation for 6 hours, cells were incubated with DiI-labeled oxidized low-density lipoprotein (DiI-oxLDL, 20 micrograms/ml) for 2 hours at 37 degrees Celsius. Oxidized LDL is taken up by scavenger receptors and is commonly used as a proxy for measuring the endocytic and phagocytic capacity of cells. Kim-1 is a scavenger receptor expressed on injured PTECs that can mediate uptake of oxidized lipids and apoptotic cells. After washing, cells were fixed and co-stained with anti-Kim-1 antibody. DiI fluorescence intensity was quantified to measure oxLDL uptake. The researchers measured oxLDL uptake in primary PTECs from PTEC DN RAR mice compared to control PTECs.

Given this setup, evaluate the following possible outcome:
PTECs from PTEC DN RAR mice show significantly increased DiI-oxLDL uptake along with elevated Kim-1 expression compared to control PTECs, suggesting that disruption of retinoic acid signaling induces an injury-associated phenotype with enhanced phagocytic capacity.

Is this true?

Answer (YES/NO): NO